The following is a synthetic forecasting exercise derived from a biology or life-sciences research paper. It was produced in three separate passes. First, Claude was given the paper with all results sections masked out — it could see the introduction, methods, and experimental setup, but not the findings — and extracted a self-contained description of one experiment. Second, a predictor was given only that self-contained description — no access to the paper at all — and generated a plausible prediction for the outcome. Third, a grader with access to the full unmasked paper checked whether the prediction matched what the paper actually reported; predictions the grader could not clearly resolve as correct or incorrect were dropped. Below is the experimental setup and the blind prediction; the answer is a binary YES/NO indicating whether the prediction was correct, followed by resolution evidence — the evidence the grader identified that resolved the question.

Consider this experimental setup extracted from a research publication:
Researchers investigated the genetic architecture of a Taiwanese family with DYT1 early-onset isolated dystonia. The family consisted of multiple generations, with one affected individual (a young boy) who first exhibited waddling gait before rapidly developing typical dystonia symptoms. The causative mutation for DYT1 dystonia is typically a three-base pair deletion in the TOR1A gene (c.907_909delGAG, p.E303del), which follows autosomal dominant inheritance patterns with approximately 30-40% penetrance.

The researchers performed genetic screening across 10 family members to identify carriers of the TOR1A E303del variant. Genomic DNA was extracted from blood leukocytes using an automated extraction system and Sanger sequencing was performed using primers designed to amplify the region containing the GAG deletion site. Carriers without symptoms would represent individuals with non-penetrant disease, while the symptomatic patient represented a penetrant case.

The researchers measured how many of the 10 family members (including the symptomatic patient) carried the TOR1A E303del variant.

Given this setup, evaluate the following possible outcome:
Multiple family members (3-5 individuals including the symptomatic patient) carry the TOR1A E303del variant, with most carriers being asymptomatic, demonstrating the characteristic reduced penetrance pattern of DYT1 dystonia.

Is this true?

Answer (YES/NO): YES